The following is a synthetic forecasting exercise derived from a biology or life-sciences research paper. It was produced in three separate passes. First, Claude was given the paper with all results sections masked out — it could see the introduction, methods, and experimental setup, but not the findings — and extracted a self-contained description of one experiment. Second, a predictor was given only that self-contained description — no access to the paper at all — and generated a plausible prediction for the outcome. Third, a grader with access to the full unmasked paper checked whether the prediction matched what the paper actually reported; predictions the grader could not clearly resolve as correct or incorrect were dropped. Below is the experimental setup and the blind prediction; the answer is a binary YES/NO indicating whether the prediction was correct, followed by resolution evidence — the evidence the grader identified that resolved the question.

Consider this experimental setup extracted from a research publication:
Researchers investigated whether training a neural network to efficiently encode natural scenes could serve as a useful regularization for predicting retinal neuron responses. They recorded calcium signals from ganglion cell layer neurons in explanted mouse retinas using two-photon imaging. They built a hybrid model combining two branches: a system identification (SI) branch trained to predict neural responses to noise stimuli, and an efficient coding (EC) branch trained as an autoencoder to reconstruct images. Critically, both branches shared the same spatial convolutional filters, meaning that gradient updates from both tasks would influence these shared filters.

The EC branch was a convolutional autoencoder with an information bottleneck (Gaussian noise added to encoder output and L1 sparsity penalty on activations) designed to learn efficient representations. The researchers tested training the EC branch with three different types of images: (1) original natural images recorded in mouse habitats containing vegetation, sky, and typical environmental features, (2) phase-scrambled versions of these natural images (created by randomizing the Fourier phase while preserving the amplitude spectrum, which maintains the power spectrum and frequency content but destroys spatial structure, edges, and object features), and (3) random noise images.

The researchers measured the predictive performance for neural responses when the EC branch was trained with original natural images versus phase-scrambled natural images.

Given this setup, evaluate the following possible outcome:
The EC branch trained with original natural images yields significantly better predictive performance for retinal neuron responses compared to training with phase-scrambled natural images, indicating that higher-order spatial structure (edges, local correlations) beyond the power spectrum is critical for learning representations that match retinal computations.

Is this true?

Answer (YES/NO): YES